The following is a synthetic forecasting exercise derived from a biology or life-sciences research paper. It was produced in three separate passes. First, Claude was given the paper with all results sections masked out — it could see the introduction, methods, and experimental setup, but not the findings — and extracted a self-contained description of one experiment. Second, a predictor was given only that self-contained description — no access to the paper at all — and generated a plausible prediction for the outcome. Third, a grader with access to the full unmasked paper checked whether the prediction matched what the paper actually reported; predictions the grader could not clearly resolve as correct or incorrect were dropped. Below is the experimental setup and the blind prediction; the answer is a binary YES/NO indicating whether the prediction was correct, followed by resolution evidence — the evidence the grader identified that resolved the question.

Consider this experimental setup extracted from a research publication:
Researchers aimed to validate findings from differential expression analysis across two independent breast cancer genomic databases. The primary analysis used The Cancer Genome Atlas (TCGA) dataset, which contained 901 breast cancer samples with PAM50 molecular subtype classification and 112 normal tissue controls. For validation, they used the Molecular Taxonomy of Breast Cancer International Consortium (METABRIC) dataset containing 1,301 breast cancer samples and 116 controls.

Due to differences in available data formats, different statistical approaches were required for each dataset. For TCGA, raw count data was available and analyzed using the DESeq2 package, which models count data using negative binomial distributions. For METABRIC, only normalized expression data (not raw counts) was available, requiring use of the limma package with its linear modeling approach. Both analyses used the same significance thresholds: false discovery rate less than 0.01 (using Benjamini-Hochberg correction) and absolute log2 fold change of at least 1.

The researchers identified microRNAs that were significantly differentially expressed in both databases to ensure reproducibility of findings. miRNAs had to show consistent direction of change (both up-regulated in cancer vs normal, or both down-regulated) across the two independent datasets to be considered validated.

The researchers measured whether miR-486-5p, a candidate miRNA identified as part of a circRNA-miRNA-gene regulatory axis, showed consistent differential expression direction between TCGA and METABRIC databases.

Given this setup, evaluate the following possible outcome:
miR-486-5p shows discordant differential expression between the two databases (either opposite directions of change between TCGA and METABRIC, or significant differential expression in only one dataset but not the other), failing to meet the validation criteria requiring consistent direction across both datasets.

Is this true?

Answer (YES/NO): NO